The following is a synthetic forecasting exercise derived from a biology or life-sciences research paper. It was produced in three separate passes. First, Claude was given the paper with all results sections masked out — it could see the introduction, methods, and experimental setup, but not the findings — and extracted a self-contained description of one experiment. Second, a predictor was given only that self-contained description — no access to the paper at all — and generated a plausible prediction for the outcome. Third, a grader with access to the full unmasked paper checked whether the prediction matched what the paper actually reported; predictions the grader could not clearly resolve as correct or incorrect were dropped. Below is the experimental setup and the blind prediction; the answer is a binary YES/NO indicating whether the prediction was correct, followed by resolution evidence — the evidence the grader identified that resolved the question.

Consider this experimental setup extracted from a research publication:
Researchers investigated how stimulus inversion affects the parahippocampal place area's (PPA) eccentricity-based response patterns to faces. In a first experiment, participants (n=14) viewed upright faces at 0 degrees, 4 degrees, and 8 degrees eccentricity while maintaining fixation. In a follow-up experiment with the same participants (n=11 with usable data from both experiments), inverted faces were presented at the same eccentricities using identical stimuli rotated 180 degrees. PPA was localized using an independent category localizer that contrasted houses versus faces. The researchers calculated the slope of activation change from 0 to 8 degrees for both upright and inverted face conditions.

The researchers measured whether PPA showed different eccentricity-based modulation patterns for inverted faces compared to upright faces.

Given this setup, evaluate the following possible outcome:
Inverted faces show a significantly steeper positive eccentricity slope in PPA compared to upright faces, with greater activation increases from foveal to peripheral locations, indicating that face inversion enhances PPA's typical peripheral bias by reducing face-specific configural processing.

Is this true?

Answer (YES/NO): NO